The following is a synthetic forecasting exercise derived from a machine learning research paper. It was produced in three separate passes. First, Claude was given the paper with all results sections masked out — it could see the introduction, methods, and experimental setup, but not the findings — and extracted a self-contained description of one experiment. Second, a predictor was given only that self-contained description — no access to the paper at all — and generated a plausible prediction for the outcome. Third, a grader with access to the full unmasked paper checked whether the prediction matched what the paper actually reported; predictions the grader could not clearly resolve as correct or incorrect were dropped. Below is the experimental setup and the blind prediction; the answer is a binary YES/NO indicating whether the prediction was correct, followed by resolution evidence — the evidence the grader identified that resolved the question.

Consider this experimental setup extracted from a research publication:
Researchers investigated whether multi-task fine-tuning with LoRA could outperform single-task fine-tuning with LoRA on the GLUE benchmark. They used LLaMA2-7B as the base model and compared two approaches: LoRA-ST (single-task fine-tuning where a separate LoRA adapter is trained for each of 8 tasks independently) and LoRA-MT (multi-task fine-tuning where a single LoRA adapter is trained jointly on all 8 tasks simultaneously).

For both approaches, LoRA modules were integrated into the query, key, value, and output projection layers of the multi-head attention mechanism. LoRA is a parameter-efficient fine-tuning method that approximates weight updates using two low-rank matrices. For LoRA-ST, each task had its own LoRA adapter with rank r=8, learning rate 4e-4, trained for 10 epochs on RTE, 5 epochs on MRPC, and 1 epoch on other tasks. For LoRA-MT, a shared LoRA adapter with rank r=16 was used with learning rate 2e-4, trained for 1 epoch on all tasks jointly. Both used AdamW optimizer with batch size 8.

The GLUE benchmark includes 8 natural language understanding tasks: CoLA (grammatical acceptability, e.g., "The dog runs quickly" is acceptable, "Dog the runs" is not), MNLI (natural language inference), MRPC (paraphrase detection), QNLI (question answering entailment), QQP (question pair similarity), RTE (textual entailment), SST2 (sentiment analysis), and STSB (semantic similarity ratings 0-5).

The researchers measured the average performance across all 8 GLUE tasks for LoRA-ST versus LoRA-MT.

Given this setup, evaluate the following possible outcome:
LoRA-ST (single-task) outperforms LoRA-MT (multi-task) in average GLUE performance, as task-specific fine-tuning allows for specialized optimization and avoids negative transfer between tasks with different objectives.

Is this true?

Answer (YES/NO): NO